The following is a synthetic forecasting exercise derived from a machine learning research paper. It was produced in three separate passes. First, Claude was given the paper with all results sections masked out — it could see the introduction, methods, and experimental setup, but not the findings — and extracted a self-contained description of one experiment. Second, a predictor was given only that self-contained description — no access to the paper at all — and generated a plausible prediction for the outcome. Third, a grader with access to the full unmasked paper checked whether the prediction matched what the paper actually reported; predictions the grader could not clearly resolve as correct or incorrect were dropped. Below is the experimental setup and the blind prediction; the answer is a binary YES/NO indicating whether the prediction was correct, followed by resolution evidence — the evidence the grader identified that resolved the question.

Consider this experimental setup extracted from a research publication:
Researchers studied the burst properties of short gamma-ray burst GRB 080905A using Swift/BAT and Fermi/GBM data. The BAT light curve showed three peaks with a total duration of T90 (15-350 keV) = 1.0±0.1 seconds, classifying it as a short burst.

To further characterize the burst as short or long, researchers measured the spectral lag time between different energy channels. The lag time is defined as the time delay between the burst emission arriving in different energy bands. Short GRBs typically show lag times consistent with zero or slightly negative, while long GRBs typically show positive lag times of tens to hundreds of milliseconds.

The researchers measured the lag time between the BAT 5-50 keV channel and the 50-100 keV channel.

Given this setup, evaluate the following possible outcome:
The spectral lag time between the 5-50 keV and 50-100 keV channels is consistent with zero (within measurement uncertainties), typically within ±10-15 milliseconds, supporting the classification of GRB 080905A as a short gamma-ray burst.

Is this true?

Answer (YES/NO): YES